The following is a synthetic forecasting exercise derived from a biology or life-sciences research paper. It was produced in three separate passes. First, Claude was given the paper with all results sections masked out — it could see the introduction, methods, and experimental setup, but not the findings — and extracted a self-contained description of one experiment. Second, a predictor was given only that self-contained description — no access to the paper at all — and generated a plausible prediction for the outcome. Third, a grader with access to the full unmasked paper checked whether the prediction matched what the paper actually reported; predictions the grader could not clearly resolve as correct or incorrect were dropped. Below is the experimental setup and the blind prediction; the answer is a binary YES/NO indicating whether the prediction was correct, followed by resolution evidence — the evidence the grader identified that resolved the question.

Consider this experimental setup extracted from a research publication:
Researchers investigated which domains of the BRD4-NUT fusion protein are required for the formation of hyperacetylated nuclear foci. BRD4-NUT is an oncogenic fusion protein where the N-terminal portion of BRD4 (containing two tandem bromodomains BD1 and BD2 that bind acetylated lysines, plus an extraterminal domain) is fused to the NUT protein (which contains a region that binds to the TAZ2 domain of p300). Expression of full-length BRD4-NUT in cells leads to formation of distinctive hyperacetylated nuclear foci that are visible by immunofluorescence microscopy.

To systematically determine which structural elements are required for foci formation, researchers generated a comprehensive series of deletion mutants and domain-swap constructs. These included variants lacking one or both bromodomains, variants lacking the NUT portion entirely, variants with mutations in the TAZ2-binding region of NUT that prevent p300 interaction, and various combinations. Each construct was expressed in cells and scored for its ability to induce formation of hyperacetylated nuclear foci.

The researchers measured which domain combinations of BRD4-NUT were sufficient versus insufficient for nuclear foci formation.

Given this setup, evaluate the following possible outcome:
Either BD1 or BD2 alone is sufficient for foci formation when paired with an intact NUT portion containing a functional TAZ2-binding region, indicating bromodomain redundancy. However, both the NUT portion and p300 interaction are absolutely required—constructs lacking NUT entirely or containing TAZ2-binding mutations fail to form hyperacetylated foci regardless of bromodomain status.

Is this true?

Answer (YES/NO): NO